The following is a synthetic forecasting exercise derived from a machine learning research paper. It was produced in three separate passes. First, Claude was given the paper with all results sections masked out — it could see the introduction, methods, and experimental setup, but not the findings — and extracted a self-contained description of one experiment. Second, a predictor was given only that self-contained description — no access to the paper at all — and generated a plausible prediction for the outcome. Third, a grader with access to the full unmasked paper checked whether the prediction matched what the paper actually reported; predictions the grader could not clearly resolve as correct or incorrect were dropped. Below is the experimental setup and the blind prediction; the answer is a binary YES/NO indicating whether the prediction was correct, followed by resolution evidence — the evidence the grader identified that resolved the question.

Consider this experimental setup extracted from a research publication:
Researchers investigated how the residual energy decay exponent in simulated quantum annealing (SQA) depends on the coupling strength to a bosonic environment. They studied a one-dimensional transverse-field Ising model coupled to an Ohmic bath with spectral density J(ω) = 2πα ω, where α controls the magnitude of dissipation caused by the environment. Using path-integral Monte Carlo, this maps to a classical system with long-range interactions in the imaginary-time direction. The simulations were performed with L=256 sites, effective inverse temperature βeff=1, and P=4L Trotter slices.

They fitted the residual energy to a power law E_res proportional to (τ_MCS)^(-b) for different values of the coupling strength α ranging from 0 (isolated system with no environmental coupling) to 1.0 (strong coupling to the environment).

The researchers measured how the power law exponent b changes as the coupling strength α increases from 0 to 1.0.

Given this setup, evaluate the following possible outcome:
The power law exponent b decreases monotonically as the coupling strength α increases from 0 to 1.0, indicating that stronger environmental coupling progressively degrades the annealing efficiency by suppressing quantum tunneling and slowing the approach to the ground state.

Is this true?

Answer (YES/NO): YES